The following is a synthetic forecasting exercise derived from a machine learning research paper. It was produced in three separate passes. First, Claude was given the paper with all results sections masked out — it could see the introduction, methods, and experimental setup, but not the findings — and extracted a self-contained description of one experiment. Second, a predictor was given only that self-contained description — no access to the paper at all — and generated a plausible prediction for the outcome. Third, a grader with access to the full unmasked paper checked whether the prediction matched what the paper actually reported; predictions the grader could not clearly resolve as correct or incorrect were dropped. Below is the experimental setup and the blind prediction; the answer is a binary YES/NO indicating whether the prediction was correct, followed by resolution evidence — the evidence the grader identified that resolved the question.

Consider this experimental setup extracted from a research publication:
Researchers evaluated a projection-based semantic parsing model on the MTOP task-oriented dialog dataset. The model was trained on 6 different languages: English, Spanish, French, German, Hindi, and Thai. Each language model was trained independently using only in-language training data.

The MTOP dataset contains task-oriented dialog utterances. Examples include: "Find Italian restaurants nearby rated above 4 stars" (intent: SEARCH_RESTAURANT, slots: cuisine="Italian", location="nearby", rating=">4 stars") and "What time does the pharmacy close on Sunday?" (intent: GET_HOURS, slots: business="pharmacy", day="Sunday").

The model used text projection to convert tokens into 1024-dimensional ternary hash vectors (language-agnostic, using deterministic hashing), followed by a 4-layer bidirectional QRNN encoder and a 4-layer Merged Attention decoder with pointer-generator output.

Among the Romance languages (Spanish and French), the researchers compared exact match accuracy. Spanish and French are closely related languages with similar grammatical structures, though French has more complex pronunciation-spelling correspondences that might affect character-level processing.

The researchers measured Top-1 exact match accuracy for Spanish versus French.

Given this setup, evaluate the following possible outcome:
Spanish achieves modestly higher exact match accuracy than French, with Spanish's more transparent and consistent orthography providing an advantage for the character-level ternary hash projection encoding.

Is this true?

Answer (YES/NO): YES